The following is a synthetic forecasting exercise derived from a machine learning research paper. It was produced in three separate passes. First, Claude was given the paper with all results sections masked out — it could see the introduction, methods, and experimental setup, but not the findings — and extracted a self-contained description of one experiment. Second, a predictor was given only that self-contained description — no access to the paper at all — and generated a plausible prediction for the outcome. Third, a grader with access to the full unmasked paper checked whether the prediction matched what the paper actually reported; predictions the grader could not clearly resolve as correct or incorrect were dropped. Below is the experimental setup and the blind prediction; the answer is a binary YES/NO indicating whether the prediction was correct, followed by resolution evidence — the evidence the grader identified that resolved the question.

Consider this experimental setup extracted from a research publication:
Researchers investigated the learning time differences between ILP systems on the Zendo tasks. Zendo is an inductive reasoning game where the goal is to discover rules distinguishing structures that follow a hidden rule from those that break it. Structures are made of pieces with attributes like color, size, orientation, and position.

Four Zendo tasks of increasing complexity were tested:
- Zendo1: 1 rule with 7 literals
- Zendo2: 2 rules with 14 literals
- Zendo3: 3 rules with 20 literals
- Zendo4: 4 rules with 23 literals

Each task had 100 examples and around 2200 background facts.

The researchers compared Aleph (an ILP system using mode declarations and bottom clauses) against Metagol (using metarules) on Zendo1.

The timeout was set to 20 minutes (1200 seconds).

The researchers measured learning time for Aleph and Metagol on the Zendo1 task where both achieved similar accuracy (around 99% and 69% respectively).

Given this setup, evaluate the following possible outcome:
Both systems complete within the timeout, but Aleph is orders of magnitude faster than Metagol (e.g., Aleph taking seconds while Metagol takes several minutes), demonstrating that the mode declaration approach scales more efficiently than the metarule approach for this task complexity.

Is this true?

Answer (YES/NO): YES